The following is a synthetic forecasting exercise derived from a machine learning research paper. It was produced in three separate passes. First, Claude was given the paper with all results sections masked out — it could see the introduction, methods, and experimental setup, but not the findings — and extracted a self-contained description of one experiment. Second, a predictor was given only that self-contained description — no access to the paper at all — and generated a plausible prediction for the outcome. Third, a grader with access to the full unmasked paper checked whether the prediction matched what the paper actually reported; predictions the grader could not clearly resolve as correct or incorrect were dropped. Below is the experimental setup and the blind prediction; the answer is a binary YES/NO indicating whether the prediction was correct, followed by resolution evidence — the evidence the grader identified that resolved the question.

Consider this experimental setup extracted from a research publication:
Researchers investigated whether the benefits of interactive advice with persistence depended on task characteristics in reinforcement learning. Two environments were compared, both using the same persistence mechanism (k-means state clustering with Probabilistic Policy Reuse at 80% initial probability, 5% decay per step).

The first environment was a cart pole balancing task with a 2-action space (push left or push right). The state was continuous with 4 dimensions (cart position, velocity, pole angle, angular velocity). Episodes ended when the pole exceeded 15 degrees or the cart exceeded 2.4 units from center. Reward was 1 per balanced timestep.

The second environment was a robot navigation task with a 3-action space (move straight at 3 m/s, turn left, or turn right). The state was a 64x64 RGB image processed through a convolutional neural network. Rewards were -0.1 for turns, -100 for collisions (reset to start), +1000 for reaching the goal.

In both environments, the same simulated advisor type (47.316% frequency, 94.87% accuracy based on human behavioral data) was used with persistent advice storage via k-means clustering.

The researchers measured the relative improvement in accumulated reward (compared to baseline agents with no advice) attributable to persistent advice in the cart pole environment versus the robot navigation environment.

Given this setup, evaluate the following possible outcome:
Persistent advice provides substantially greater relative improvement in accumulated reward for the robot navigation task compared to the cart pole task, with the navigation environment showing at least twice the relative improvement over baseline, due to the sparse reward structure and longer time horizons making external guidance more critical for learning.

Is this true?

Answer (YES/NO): NO